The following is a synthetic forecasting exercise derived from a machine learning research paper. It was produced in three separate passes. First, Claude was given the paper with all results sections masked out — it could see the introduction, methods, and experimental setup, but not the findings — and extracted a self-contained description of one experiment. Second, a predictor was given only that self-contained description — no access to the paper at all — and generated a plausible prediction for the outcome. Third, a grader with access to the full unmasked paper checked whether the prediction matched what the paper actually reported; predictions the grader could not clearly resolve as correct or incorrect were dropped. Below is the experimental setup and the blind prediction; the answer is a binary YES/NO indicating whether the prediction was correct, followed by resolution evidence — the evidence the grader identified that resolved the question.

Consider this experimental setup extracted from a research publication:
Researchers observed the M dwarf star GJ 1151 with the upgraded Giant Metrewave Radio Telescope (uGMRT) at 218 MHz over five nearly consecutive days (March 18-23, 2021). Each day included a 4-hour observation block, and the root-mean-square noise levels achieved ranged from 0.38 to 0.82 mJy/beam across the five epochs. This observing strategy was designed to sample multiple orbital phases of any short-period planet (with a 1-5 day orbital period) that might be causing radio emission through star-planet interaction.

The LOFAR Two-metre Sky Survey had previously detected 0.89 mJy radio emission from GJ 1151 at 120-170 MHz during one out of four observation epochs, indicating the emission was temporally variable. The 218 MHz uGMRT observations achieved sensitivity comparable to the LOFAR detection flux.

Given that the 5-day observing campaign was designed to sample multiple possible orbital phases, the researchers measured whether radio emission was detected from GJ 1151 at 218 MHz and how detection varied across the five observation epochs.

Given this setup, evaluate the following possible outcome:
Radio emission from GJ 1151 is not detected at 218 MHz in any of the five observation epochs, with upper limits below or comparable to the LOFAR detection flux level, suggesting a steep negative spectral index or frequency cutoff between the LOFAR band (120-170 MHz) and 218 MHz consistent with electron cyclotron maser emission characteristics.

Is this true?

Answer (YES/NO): NO